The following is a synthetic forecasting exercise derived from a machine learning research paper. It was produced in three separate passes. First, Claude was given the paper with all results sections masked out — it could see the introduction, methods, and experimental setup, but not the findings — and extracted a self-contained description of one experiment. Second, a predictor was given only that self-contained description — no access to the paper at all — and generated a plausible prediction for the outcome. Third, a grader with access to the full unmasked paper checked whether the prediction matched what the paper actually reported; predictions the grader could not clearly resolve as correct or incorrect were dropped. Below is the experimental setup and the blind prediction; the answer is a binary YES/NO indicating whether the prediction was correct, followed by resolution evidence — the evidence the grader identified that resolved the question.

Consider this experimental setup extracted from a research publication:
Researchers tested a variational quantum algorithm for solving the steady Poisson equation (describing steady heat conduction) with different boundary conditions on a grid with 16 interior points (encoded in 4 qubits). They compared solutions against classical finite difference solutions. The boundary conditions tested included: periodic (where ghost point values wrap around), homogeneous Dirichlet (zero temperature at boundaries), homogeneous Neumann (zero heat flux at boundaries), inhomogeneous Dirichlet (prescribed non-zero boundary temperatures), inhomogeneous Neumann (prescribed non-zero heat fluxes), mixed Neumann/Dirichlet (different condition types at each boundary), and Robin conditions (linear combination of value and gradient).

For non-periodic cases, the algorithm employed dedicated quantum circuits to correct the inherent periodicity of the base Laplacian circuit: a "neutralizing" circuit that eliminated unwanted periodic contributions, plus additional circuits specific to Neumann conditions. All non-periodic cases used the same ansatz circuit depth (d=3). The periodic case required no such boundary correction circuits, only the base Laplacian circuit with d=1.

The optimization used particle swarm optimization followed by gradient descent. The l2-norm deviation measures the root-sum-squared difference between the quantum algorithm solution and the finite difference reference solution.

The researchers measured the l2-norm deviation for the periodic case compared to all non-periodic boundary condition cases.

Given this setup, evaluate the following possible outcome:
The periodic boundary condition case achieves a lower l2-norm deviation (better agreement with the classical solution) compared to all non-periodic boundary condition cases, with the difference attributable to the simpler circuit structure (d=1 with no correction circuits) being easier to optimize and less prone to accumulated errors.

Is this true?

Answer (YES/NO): YES